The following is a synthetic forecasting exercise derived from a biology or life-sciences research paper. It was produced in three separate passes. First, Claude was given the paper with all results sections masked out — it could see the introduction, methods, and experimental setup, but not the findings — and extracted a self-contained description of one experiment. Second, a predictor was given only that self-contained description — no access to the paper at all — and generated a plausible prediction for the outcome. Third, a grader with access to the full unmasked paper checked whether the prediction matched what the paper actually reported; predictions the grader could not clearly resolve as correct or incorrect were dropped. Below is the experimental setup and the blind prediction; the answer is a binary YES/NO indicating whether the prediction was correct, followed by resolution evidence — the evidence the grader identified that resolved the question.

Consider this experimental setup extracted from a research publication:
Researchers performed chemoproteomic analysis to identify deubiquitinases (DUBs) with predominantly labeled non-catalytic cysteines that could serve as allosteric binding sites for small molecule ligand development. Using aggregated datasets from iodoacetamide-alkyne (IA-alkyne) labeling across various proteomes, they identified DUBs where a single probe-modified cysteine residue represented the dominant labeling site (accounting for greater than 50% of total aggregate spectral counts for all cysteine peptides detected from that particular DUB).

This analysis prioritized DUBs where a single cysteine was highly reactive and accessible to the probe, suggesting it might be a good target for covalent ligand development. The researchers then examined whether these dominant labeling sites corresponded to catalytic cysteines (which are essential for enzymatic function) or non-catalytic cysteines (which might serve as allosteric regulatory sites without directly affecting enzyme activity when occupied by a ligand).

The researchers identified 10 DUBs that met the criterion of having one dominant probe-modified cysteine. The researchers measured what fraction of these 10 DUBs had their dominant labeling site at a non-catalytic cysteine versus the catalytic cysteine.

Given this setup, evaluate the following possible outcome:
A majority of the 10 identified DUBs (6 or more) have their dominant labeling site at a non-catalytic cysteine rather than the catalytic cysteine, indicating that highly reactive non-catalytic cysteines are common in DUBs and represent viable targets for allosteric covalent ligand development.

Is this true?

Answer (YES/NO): YES